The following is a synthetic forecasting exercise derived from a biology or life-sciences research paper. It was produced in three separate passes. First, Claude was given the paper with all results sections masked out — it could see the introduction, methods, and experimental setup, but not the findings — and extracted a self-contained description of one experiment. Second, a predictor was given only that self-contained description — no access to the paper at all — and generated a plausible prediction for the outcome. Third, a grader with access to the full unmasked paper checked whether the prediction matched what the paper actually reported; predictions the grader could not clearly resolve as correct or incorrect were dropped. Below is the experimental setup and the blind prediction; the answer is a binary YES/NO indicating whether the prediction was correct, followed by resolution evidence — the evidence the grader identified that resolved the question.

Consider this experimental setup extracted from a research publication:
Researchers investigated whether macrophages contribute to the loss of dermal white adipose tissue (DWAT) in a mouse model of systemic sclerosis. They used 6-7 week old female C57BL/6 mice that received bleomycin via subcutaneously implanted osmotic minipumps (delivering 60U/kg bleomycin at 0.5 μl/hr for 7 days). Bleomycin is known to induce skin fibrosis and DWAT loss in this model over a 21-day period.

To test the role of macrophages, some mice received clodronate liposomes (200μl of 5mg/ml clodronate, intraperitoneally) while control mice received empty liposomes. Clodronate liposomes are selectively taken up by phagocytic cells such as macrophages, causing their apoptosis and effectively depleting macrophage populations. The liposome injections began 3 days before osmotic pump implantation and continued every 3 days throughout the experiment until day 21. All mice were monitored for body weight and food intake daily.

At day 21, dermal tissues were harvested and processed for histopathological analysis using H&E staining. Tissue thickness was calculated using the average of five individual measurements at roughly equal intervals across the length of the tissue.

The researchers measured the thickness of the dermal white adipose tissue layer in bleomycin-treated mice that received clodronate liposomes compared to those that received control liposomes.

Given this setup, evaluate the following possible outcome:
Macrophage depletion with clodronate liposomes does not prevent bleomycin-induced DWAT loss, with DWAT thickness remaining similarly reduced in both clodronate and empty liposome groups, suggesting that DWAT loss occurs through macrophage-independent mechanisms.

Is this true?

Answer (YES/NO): NO